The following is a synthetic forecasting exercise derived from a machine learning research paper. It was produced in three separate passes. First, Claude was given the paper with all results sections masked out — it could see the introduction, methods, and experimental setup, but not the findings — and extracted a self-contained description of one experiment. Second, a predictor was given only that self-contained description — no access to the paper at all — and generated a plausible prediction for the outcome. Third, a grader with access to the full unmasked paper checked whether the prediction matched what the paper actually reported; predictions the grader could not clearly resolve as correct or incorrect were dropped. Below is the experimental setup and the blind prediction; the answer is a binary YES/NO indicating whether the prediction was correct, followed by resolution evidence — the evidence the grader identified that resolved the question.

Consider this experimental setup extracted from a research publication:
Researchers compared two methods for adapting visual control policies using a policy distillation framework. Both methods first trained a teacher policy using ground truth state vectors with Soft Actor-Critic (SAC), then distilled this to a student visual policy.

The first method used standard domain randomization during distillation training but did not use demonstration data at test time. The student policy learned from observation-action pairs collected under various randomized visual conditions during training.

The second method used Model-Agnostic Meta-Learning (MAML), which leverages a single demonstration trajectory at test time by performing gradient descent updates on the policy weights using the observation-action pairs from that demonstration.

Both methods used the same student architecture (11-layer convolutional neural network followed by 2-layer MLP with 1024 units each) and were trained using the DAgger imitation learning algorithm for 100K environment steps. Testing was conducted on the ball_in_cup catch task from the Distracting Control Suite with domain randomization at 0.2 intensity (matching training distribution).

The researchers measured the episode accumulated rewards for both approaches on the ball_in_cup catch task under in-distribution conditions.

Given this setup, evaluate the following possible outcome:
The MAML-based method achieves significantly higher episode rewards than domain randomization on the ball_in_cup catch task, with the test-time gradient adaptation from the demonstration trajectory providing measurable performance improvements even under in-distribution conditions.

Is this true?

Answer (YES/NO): NO